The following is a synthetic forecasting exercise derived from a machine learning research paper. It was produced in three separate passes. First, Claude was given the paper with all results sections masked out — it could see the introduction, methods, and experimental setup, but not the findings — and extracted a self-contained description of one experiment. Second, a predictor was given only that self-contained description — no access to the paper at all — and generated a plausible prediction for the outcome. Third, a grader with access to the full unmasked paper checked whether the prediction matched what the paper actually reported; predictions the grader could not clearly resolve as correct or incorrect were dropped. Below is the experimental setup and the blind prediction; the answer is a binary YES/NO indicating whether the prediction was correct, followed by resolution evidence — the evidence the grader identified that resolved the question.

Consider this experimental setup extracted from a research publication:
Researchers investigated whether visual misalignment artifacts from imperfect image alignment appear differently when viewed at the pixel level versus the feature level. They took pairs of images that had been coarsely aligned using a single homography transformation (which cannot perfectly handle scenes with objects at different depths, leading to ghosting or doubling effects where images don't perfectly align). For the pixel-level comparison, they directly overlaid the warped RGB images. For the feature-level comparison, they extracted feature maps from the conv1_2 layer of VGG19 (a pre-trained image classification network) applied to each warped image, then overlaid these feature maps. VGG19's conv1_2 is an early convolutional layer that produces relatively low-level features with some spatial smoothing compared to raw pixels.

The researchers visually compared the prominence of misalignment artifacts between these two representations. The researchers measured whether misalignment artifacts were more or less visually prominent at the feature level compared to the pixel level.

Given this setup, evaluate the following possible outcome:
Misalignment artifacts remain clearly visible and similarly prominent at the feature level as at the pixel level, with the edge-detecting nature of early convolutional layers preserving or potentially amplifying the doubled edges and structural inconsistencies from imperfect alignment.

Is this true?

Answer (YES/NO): NO